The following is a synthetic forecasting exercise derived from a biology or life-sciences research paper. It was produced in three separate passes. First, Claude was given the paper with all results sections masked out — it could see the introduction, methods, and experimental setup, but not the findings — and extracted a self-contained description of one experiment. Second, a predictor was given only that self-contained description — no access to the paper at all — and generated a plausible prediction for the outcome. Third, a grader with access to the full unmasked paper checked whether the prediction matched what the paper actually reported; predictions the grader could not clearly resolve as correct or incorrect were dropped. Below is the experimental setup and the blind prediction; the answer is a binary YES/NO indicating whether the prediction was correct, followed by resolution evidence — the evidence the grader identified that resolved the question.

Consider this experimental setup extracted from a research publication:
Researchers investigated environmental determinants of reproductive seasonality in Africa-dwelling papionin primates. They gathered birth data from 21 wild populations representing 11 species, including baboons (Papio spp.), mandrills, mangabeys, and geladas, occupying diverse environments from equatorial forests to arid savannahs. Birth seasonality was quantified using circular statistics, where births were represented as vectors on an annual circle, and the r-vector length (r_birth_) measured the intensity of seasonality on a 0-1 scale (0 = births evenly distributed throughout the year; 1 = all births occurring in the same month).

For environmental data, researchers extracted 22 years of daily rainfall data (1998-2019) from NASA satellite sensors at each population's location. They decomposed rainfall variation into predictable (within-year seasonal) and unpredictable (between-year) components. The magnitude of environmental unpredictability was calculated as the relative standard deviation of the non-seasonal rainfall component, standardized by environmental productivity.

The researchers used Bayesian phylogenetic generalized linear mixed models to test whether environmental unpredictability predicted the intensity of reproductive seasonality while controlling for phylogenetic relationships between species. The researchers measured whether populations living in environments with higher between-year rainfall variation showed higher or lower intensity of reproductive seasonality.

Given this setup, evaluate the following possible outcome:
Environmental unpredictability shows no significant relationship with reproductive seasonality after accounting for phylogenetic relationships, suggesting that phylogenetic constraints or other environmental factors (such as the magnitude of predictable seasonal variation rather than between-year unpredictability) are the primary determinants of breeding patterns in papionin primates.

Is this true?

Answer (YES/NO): NO